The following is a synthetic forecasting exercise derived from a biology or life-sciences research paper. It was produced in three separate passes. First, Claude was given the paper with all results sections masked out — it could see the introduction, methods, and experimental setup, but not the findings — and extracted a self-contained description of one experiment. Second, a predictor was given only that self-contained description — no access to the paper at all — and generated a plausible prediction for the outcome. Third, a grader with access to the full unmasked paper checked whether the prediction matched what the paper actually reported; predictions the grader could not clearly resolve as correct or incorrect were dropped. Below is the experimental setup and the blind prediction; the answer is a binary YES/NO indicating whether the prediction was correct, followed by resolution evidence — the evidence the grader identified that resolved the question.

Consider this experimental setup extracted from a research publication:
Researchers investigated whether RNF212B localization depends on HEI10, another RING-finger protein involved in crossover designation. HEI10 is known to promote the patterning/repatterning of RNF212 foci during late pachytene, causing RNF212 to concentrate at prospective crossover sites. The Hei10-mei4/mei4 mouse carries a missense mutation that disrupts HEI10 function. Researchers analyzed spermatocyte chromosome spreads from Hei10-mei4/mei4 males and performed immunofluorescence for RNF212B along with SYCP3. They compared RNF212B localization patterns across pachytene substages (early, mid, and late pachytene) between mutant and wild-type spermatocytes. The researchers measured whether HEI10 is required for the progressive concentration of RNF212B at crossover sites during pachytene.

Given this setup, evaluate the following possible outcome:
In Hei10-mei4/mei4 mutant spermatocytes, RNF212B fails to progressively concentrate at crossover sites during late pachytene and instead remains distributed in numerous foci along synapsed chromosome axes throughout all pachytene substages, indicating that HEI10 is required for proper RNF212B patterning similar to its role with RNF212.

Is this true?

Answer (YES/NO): YES